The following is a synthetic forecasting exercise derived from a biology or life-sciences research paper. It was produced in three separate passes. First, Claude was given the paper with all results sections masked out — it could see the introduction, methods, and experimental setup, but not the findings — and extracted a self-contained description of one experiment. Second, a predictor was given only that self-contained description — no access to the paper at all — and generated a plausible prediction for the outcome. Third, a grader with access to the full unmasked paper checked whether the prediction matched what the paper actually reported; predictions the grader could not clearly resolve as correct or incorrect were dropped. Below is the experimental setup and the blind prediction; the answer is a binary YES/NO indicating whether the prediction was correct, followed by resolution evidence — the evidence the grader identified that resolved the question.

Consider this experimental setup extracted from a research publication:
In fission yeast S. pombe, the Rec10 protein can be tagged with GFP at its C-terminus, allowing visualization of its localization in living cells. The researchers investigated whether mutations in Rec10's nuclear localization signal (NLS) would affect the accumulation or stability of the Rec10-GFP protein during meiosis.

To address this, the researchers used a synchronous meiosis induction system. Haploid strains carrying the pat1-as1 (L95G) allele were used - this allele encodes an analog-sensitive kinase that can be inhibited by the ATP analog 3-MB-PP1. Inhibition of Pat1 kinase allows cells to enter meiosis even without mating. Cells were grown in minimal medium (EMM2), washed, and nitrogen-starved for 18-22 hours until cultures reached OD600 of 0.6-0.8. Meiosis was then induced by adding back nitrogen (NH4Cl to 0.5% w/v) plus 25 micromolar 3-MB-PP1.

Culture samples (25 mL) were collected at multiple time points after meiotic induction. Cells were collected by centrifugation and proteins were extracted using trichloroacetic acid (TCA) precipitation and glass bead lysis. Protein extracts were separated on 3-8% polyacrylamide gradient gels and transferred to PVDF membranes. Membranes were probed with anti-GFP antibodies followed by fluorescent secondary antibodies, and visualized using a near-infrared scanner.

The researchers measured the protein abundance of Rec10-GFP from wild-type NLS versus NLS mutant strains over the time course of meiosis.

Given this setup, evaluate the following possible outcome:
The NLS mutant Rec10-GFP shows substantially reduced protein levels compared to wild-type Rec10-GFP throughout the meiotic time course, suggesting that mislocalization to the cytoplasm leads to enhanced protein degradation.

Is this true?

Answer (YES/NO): NO